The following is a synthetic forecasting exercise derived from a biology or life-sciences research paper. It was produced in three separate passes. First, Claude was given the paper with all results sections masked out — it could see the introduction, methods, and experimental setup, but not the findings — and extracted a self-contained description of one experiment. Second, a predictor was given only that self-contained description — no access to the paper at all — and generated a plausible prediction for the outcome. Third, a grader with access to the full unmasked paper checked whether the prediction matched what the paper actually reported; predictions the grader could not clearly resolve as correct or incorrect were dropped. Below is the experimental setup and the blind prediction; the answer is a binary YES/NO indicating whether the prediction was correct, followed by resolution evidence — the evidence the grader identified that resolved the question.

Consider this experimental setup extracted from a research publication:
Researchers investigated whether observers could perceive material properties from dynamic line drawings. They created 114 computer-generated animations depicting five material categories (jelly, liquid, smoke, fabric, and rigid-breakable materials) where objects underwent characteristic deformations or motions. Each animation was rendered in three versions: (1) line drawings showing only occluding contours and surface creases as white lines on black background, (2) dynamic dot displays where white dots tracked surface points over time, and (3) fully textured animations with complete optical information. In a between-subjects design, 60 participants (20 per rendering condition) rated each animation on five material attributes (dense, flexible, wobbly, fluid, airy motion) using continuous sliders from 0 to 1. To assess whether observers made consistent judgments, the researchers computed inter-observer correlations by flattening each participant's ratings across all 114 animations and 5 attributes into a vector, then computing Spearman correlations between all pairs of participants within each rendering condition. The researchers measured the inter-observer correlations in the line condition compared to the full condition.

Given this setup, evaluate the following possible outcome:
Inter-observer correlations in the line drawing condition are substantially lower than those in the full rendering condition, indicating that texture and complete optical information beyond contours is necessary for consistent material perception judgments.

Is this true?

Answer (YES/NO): NO